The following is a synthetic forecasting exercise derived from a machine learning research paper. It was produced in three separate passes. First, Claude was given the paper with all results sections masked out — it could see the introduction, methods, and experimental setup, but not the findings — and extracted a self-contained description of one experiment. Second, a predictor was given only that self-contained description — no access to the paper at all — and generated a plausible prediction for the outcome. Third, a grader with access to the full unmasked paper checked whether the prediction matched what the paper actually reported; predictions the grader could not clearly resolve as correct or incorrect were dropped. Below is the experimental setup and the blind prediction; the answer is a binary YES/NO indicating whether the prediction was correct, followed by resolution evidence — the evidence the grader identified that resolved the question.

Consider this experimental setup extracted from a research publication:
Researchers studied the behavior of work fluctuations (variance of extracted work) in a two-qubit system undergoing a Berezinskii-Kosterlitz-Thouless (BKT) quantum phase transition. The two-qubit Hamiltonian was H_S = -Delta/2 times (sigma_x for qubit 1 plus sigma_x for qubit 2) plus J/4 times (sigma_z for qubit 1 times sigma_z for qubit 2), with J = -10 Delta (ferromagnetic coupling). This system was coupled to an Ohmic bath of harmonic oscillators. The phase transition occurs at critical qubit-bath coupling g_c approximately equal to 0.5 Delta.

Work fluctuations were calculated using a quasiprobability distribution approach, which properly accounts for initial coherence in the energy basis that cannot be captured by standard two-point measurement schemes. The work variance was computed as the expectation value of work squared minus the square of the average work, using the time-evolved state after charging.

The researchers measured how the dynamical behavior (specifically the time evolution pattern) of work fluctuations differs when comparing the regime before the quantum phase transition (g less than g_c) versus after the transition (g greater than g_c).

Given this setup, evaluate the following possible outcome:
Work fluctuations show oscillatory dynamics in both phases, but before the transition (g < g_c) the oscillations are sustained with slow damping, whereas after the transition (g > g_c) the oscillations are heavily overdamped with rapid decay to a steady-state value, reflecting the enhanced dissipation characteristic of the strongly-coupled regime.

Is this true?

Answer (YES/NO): NO